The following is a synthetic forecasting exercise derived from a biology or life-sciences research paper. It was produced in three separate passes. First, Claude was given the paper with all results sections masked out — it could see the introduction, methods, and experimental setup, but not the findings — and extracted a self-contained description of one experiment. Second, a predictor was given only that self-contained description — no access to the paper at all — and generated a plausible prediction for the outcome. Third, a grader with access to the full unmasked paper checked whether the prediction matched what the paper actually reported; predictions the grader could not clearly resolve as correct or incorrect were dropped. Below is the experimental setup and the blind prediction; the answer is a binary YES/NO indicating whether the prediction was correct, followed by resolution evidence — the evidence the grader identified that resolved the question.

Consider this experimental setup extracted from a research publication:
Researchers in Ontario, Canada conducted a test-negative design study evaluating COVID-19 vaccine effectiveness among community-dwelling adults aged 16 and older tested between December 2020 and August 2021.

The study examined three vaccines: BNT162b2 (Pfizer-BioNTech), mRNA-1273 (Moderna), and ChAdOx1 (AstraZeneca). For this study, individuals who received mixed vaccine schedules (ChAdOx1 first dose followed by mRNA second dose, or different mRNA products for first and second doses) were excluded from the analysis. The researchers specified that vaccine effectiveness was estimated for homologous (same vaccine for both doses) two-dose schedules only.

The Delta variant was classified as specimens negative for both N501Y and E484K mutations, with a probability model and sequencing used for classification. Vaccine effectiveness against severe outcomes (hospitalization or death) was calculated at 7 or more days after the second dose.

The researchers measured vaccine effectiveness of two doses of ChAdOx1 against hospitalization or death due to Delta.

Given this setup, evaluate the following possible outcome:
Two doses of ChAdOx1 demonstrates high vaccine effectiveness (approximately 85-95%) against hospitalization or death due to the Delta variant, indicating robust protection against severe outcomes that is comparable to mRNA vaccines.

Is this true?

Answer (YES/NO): YES